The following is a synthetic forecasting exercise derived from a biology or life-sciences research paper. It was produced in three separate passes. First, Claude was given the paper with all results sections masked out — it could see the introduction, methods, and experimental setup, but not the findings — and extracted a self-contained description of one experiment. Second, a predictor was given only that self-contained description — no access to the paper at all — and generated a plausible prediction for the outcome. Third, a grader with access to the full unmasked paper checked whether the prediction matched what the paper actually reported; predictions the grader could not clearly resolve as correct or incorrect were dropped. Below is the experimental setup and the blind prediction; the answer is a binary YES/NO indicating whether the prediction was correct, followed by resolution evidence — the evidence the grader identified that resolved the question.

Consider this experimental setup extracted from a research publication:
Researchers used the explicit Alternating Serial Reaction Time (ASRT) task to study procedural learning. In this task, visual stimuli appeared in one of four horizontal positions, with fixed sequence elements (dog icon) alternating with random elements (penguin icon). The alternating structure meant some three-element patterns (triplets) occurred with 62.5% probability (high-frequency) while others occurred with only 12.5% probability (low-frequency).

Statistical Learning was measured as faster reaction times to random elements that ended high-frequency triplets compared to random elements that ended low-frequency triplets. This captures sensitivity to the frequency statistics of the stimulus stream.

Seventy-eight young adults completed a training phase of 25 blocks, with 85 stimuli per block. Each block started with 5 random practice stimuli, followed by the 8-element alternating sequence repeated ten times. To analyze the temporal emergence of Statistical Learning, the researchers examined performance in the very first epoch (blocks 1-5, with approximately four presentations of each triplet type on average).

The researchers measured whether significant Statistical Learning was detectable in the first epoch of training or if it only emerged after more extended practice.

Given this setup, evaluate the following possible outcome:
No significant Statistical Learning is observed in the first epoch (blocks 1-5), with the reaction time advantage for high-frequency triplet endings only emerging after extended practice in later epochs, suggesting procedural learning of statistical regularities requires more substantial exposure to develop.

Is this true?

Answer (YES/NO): NO